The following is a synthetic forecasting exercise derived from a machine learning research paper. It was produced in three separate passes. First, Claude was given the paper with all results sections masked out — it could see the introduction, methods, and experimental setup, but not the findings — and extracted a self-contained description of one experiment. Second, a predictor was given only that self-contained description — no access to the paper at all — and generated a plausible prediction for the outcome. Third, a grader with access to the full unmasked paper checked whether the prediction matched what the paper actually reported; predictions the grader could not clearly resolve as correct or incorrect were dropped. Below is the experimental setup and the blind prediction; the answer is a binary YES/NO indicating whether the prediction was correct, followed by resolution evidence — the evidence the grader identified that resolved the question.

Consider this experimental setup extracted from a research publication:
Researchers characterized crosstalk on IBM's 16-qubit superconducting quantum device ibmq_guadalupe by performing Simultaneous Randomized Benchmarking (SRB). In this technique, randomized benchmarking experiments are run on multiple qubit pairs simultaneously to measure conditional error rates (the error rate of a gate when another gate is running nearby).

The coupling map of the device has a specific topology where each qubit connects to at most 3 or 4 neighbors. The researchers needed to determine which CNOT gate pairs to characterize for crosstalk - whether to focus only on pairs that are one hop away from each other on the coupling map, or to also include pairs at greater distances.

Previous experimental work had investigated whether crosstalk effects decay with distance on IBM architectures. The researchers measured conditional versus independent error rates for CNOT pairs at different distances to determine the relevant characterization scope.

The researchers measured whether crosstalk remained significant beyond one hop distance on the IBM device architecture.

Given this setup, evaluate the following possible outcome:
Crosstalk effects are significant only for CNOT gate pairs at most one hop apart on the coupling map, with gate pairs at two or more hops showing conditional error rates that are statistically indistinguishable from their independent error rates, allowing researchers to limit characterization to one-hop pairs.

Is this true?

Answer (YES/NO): YES